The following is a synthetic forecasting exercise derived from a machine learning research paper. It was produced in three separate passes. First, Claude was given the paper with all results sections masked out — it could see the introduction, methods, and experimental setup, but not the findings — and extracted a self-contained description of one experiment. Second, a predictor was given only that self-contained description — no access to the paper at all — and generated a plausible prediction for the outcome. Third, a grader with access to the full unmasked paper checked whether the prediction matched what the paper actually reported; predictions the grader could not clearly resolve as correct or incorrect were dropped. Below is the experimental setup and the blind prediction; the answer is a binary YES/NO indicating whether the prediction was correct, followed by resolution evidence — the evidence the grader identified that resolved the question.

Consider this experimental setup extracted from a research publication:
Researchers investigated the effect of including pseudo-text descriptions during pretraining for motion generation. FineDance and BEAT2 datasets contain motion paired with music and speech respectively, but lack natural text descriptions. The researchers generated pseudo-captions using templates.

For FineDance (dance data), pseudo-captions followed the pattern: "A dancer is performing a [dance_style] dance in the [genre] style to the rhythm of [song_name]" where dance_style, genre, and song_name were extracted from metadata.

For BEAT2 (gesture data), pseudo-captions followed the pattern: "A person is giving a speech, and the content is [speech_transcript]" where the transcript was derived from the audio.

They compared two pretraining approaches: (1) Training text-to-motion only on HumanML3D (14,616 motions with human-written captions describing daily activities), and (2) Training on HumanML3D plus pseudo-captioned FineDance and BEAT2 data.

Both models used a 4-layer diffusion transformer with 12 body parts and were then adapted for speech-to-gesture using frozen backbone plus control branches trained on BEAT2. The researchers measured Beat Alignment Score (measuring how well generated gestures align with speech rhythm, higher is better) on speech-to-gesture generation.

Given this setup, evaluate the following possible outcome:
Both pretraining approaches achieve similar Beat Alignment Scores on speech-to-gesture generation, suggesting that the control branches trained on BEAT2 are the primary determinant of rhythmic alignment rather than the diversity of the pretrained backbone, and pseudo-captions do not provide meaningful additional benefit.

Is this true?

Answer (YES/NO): NO